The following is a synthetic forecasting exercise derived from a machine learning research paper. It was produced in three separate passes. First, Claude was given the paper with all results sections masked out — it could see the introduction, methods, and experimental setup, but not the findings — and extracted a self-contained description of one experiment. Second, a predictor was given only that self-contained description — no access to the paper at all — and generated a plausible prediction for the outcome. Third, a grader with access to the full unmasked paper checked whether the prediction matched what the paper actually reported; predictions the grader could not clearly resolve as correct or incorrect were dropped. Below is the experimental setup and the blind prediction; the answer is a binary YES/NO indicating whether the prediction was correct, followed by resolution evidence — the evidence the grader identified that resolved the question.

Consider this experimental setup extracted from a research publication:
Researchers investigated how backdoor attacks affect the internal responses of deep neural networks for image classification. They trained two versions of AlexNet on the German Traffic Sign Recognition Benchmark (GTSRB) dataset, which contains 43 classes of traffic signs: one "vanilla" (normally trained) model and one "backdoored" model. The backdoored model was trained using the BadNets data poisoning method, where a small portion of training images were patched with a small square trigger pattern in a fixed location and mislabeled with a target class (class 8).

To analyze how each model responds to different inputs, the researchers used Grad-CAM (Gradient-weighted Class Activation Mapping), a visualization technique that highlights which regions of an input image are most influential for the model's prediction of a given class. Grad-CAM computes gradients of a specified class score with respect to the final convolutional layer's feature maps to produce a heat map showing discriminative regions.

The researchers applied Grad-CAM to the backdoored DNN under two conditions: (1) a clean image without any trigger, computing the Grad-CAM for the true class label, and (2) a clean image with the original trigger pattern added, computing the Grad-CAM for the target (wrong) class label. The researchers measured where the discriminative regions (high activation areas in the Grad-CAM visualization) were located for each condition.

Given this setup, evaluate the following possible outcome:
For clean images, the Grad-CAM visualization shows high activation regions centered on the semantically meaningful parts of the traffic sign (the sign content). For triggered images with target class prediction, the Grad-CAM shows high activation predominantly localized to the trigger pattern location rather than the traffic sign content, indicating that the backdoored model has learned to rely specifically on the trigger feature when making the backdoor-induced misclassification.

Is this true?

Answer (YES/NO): NO